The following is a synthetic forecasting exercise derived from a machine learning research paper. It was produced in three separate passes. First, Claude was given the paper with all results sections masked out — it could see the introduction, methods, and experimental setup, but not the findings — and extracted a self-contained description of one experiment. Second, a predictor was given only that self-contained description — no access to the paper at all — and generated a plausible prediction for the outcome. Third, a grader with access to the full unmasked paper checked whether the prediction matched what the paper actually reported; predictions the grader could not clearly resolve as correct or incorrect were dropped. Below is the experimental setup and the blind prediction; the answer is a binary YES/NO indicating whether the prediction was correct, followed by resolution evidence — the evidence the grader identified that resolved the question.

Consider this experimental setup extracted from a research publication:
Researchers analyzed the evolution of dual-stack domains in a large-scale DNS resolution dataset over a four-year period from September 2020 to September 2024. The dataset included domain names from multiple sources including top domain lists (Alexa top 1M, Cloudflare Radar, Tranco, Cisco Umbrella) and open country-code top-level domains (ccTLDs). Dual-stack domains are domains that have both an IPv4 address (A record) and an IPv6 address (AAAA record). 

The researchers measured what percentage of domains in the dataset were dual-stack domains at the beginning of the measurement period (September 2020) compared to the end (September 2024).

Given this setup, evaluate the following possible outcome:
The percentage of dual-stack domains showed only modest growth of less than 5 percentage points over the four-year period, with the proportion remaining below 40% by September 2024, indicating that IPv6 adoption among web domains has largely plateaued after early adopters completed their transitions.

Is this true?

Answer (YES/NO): NO